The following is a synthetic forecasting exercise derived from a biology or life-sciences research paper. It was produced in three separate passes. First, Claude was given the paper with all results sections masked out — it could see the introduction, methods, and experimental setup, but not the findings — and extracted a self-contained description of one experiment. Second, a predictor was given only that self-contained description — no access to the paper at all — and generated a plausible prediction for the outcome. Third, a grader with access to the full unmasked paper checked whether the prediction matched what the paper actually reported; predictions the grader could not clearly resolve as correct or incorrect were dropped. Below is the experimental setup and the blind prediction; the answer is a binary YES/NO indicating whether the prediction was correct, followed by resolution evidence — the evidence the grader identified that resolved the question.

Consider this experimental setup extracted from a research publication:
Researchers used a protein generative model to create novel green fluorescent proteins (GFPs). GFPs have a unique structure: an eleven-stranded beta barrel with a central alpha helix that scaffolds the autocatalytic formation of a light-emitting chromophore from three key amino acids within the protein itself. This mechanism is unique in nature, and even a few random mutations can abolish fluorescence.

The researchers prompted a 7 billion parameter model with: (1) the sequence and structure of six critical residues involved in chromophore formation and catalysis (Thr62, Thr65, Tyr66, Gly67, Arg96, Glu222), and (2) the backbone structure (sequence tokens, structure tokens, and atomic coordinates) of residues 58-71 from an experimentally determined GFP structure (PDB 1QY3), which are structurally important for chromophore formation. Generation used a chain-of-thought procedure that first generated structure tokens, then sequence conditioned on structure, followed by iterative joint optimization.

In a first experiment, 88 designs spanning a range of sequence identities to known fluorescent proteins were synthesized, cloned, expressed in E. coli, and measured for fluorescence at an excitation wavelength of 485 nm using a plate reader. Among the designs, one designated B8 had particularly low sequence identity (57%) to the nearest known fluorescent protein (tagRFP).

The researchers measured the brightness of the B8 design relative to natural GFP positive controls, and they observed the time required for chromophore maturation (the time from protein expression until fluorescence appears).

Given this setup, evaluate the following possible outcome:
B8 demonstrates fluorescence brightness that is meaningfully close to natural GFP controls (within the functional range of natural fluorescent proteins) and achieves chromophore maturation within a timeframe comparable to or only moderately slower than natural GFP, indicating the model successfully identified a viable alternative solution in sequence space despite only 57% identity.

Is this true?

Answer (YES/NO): NO